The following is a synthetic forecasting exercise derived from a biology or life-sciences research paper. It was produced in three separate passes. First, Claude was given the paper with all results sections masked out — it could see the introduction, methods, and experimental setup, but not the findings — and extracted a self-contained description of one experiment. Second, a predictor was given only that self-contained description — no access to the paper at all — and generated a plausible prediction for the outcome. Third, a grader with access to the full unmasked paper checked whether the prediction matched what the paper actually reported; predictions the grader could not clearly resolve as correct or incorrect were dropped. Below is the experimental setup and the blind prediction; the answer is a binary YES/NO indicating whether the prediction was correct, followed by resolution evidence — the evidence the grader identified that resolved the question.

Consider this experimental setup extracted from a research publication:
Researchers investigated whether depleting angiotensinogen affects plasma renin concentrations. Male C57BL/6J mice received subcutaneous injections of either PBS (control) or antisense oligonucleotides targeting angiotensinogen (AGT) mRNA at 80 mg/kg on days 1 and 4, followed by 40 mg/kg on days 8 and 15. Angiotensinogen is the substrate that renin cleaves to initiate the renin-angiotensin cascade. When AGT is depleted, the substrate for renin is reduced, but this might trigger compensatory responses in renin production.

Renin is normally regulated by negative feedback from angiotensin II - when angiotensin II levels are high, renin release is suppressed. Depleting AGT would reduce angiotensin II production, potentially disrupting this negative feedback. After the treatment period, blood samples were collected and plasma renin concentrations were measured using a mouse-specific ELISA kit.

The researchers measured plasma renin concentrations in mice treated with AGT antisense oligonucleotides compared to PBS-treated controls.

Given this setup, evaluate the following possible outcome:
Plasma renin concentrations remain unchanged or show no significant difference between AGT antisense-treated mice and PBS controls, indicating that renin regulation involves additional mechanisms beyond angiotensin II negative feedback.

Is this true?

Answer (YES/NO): NO